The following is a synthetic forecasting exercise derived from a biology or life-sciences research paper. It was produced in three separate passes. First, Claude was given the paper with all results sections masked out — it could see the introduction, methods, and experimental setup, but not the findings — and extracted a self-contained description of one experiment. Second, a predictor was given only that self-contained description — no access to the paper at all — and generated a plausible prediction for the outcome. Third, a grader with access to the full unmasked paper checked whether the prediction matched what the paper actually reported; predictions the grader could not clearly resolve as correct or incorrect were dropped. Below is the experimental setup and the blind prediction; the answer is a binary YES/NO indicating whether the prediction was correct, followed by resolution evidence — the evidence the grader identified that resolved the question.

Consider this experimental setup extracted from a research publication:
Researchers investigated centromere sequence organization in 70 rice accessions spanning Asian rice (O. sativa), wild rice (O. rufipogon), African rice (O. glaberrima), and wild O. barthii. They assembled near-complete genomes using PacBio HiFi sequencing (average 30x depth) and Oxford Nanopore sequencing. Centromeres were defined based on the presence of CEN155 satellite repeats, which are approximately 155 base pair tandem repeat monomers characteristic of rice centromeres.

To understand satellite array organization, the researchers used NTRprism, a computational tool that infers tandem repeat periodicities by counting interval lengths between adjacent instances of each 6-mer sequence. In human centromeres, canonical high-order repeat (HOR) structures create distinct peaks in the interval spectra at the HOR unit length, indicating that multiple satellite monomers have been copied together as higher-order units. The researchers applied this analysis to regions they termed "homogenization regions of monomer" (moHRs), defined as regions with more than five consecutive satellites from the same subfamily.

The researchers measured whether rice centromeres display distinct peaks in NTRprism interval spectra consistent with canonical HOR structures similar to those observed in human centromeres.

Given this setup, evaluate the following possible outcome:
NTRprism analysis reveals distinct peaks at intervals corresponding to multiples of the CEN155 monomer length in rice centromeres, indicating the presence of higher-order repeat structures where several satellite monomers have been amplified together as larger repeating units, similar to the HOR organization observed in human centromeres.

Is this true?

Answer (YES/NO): YES